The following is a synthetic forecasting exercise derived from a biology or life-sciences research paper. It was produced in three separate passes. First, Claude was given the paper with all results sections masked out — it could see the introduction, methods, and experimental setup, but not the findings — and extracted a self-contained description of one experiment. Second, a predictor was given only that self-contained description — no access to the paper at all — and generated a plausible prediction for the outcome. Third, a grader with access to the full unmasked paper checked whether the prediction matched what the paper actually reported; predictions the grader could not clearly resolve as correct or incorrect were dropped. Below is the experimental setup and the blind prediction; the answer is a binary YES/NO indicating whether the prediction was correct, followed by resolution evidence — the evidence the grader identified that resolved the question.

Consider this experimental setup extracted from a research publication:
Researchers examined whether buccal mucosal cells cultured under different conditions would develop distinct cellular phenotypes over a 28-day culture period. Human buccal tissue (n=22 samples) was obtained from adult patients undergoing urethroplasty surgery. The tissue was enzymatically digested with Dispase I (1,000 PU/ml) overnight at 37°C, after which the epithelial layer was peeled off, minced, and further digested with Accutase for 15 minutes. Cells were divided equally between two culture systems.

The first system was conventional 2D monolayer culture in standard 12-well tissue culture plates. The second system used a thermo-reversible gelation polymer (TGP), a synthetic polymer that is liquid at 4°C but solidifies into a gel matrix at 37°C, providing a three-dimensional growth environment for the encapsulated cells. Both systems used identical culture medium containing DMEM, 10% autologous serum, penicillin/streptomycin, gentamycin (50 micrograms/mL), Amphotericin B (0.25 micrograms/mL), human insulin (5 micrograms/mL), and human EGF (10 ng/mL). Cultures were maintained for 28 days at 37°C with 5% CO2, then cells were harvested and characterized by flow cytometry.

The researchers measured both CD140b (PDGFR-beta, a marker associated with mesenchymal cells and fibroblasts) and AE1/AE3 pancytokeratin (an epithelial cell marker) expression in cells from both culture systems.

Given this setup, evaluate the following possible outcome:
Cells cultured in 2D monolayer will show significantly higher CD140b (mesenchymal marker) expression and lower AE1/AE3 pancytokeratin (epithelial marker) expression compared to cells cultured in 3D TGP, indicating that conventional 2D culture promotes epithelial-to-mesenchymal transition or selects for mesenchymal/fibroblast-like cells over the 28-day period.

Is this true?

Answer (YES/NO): YES